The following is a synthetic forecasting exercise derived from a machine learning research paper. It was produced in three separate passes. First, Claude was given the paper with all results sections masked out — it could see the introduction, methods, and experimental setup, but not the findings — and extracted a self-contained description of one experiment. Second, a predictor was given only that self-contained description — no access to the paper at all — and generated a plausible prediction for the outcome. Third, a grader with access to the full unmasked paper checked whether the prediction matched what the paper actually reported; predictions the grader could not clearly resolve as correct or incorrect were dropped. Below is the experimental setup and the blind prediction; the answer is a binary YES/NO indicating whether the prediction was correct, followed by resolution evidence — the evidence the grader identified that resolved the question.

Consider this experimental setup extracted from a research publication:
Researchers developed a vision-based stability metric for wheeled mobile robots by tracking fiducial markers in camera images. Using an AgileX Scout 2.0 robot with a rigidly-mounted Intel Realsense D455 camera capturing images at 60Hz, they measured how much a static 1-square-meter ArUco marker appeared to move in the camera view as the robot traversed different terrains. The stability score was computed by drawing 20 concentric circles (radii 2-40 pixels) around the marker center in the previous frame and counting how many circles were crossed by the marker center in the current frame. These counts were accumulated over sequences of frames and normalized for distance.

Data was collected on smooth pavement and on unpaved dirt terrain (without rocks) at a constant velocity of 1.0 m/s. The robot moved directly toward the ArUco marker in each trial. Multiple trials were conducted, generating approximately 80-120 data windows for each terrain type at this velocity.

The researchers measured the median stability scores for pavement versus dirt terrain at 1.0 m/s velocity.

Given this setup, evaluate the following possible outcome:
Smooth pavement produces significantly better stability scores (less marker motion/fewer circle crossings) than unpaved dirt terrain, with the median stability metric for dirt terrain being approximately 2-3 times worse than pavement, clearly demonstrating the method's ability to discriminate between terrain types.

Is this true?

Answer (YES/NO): NO